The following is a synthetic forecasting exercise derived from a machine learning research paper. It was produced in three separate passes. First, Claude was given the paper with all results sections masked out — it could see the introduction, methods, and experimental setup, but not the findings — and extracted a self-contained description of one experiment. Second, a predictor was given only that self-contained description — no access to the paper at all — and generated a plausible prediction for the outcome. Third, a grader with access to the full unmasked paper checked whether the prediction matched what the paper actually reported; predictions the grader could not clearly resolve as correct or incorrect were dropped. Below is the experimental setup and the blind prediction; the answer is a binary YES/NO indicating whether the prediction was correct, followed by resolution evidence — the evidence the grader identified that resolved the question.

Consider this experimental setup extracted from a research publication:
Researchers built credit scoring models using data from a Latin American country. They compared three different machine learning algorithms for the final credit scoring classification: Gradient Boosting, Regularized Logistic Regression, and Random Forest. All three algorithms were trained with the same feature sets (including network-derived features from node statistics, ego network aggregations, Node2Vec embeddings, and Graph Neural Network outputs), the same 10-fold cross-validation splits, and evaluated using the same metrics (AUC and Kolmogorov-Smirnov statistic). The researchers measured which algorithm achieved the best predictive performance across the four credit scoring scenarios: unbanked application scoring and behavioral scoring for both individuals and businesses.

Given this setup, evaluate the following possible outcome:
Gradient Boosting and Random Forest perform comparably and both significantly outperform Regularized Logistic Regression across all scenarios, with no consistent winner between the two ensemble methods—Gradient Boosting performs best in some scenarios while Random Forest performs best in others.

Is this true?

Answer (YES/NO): NO